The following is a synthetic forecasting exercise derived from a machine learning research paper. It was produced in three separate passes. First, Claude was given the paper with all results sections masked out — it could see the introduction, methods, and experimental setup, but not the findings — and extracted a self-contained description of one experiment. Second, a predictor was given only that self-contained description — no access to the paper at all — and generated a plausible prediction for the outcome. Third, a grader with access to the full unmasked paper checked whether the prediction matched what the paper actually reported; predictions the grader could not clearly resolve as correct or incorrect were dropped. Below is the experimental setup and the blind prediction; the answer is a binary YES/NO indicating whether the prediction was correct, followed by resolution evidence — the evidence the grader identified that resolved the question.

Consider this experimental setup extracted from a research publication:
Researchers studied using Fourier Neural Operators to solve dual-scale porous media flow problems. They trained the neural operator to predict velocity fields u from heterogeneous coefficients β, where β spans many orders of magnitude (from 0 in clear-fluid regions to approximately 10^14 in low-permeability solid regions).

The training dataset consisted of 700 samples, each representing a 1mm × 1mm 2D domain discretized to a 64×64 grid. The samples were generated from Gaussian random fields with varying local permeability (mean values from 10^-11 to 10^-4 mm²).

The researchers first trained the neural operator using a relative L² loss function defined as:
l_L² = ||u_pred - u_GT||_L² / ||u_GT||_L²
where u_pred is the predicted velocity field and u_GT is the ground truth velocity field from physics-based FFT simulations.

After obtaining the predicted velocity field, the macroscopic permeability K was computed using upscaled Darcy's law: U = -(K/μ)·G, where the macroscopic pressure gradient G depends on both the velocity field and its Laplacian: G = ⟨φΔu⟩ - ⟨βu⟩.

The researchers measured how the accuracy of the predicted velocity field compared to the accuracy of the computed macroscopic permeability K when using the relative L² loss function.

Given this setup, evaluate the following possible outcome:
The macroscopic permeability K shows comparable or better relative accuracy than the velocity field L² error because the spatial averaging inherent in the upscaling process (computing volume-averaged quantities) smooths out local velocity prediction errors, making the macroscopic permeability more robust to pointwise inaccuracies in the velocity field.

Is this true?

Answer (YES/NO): YES